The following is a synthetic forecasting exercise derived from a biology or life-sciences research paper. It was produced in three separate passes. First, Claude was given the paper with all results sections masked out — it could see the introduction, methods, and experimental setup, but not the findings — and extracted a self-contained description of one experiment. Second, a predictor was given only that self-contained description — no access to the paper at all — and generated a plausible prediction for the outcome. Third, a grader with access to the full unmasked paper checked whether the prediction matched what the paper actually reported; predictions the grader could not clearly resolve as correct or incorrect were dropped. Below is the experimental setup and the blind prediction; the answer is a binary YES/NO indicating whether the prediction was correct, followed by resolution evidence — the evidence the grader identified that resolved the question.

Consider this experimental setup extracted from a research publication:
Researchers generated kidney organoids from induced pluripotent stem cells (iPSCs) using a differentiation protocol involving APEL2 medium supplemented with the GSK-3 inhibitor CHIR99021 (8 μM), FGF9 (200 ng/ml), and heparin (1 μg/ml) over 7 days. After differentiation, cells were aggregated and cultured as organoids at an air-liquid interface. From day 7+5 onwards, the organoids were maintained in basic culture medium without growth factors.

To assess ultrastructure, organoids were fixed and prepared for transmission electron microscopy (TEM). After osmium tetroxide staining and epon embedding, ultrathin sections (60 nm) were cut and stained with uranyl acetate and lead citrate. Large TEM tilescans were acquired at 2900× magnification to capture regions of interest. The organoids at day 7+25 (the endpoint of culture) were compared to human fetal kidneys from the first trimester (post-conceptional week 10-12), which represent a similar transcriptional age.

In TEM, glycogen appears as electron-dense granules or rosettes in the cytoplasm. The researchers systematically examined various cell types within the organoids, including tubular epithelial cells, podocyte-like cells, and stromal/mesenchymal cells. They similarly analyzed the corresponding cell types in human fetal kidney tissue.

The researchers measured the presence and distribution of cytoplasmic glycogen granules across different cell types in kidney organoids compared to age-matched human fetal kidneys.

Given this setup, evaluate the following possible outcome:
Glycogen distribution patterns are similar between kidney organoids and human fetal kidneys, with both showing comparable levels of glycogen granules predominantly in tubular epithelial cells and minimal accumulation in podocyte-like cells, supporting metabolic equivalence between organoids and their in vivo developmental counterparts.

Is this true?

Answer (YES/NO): NO